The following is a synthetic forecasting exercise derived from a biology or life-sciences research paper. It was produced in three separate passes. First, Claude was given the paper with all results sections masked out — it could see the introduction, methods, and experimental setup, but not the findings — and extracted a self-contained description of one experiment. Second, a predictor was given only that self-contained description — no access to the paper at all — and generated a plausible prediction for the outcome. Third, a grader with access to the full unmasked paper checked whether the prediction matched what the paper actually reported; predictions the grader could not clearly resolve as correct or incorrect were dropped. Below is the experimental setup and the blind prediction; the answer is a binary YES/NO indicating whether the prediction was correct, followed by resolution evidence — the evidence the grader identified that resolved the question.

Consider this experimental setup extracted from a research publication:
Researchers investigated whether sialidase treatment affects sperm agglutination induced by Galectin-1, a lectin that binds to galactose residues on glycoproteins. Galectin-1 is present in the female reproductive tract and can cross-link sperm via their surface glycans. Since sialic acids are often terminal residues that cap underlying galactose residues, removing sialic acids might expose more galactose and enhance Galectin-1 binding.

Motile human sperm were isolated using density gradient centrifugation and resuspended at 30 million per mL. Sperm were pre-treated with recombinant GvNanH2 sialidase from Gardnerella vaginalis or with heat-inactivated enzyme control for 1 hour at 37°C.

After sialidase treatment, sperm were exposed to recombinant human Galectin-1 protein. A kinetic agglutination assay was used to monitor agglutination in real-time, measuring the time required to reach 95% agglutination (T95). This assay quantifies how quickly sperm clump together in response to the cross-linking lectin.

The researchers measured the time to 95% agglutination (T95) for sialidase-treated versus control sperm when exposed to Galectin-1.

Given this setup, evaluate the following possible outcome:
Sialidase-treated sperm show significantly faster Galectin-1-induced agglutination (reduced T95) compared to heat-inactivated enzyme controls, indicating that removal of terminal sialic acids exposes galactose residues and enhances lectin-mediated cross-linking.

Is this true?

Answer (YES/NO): YES